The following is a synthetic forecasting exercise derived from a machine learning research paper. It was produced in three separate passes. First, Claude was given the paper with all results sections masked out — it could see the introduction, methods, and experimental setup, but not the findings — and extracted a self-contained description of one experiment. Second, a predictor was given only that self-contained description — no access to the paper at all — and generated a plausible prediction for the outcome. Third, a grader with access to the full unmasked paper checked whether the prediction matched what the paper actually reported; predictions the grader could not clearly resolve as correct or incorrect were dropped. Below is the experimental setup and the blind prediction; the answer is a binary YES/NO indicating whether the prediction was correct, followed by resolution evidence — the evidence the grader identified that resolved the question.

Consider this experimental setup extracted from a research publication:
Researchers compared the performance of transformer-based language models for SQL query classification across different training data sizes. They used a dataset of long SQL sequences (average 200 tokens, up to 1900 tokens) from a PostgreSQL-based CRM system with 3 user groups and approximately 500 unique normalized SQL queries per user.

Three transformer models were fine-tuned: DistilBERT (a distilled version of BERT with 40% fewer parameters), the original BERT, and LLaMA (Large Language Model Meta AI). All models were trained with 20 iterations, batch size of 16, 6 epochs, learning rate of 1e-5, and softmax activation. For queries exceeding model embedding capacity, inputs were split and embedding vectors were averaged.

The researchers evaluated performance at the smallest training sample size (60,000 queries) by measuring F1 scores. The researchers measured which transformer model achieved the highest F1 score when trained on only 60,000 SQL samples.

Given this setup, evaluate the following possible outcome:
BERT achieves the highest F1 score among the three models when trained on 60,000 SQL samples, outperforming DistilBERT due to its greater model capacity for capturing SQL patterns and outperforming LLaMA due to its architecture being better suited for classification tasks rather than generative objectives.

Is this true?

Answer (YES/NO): YES